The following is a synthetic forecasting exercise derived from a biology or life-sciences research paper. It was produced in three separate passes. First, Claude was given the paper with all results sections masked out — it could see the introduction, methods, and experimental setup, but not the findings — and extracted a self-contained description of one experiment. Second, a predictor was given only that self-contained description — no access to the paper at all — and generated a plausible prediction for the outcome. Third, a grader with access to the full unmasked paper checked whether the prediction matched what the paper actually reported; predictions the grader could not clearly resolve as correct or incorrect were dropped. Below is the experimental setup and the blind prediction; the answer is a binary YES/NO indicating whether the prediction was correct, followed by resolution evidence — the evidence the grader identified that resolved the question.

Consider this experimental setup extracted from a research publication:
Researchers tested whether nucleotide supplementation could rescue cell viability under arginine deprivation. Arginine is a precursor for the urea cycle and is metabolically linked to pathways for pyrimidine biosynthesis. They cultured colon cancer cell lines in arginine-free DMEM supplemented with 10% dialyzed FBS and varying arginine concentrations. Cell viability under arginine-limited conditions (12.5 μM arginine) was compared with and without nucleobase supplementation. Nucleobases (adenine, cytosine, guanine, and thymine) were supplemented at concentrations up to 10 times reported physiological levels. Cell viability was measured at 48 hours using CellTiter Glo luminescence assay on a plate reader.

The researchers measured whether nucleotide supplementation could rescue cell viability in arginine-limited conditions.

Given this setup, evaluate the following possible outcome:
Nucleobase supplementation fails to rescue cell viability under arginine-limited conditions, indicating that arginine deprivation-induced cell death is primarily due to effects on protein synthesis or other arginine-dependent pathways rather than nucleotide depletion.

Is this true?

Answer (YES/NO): NO